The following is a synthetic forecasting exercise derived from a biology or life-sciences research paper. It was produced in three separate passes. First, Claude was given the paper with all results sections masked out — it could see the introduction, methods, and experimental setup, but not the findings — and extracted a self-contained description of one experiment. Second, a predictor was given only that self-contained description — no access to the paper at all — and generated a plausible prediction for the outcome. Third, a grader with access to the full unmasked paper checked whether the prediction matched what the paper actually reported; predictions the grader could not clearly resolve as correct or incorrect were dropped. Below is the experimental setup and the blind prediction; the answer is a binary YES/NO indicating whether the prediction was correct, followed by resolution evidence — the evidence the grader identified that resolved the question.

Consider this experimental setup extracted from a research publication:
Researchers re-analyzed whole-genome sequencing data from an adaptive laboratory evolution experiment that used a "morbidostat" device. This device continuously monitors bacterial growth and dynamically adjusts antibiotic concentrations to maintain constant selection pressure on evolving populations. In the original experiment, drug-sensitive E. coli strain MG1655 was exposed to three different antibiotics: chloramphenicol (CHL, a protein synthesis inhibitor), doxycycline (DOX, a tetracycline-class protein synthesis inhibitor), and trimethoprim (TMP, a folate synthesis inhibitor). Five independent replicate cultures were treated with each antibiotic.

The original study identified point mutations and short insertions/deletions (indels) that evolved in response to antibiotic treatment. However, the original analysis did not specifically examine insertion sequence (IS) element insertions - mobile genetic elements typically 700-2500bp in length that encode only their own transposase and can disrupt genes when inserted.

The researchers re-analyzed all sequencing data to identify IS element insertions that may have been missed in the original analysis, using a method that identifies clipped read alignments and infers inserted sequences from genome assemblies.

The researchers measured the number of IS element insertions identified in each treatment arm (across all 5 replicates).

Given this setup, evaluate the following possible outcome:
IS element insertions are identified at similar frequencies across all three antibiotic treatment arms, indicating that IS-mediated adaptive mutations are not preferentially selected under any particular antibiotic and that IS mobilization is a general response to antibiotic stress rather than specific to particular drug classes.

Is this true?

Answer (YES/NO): NO